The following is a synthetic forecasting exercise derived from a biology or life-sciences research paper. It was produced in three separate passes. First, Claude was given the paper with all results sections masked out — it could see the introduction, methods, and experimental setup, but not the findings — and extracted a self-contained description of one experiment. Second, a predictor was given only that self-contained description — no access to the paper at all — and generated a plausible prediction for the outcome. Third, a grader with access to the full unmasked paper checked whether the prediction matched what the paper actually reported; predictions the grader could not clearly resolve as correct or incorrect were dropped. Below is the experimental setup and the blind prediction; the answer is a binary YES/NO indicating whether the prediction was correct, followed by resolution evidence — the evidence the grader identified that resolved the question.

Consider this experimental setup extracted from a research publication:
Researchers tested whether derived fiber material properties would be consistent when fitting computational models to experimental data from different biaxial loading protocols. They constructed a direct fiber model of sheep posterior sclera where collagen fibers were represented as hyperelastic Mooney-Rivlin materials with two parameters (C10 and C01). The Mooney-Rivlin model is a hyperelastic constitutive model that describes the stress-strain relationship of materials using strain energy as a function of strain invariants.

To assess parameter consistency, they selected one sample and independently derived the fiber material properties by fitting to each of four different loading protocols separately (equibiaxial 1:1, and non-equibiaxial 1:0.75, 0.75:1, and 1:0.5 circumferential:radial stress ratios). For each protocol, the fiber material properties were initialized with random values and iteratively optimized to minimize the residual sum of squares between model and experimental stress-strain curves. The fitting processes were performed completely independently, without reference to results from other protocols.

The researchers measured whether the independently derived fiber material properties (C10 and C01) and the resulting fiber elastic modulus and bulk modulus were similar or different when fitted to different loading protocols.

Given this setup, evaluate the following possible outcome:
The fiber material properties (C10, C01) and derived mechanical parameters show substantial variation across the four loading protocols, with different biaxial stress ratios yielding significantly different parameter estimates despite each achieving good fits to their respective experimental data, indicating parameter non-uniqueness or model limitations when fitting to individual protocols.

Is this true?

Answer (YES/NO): NO